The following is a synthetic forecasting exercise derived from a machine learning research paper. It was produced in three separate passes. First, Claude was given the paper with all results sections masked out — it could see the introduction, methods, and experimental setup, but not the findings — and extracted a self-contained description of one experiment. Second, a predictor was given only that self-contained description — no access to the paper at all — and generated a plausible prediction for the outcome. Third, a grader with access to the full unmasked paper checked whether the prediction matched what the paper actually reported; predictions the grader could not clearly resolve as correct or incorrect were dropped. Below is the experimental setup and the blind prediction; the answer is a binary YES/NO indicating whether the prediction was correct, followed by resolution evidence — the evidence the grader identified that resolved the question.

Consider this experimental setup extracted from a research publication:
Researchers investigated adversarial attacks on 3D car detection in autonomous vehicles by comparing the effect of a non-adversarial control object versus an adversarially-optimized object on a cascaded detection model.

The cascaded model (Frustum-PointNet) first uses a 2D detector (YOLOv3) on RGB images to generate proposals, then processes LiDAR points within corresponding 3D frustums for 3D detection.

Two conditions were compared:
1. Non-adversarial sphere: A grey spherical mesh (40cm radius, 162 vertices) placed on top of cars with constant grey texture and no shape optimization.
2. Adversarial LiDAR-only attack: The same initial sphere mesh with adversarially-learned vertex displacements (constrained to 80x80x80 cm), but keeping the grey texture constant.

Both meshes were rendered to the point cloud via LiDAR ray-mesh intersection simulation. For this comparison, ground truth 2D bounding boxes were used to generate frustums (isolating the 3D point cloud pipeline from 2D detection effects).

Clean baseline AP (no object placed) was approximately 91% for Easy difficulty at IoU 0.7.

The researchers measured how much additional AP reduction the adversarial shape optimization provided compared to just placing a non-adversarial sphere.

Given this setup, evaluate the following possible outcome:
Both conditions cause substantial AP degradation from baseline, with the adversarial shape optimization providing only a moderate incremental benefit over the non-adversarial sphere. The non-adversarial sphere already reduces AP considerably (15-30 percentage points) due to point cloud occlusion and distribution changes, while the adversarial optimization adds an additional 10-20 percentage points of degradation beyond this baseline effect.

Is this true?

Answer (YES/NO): NO